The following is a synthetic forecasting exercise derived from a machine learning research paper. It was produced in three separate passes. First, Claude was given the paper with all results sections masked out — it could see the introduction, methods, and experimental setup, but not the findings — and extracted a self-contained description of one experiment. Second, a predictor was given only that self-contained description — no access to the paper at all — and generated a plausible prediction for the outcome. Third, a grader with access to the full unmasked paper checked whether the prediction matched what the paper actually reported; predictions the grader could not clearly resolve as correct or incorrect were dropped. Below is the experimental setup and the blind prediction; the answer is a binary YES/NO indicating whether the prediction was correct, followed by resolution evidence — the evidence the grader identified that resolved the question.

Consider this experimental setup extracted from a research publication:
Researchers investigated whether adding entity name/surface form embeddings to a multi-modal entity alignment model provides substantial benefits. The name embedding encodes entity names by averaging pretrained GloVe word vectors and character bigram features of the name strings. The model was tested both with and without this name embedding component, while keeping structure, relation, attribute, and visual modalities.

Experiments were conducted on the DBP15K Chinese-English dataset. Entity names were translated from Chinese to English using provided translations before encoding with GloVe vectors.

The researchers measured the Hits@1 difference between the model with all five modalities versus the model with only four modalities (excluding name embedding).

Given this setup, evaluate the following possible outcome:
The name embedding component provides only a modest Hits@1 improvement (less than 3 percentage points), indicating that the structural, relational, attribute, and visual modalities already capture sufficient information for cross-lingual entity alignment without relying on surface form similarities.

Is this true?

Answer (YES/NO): NO